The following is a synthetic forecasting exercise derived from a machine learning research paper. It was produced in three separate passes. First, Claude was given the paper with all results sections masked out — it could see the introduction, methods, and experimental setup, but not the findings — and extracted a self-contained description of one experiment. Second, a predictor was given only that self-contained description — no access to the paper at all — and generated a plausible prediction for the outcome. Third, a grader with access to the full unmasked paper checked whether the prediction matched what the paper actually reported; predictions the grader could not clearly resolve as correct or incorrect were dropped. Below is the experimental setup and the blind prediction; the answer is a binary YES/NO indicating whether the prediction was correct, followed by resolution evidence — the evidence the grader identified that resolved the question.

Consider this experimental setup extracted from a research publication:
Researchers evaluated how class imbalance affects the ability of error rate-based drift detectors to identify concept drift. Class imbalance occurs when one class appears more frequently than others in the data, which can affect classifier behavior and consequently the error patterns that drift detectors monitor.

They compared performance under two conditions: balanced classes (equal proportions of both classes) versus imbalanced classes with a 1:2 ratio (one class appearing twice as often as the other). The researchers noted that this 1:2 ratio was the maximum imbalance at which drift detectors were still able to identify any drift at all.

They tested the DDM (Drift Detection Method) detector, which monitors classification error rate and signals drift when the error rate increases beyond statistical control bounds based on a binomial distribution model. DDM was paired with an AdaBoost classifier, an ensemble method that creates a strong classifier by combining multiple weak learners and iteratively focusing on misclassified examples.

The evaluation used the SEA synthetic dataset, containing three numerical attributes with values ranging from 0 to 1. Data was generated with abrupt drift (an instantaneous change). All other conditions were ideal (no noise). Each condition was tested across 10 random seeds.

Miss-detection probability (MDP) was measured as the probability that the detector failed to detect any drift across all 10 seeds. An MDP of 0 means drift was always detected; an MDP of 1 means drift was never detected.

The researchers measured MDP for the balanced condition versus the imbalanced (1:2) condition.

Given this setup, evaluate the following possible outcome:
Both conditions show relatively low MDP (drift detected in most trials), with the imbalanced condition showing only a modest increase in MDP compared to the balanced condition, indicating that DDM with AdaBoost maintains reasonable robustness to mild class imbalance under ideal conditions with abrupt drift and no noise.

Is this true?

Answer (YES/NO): NO